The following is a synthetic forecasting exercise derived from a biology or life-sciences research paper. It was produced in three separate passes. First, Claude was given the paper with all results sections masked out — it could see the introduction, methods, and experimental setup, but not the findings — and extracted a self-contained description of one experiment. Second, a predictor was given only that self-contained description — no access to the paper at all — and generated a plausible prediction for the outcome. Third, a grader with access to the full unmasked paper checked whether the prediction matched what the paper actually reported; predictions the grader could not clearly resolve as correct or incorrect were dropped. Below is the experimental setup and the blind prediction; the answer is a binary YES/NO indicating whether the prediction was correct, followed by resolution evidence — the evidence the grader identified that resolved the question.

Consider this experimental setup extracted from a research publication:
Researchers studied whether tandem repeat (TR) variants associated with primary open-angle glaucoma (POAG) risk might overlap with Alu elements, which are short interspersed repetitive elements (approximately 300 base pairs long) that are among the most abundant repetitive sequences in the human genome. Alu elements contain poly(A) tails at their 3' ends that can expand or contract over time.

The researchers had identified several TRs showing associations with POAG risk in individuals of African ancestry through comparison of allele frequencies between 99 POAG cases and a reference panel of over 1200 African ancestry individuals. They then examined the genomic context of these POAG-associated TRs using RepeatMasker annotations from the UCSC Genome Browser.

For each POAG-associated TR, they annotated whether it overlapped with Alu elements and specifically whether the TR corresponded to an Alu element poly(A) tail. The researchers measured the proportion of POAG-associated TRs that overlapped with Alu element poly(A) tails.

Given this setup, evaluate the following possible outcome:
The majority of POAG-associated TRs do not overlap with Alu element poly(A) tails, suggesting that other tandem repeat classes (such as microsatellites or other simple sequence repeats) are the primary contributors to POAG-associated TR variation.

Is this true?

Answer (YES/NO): NO